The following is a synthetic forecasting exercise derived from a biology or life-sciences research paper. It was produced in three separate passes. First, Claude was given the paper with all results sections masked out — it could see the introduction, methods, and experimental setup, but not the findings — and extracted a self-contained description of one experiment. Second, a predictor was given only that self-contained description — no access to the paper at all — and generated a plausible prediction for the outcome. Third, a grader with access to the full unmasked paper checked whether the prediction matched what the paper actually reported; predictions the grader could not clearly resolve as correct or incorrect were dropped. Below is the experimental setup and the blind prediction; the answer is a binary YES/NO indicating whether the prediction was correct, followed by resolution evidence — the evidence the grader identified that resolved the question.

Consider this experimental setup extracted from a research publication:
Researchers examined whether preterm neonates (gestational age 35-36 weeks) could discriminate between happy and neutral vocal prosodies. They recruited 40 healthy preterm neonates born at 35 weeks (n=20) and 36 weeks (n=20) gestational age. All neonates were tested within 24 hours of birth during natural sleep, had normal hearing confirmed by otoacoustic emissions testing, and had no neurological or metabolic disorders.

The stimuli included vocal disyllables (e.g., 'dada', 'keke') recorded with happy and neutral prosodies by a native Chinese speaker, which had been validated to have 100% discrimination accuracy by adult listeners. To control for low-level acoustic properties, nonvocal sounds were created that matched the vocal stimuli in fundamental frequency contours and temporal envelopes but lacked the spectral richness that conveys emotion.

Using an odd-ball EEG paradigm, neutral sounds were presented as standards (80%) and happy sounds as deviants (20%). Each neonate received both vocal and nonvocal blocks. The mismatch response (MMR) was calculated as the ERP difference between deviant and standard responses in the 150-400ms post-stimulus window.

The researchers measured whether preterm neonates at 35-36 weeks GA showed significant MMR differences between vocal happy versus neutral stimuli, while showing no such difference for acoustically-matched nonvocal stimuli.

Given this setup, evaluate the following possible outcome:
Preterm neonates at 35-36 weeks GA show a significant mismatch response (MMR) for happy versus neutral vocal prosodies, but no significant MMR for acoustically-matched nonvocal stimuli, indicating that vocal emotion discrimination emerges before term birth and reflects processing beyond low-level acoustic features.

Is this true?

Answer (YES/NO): NO